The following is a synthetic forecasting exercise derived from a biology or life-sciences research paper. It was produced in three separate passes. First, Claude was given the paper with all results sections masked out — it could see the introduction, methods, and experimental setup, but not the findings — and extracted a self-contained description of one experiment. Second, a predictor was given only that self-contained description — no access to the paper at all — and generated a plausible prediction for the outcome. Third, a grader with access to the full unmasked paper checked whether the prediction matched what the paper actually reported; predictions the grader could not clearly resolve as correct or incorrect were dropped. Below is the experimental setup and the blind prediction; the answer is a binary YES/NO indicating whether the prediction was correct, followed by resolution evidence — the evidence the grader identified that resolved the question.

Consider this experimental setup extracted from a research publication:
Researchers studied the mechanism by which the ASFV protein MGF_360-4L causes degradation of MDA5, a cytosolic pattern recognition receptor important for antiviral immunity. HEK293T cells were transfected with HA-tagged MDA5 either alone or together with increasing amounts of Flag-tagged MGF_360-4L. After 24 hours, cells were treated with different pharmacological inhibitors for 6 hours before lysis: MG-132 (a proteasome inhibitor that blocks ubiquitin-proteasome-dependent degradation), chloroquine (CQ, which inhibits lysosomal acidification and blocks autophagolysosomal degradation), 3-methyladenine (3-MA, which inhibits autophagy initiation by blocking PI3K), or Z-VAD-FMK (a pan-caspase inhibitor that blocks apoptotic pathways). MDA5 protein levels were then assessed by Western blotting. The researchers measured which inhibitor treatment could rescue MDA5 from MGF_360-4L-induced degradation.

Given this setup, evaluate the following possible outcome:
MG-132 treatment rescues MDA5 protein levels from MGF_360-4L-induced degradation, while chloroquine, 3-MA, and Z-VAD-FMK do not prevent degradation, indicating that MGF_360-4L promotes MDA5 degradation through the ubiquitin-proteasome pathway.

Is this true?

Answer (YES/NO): NO